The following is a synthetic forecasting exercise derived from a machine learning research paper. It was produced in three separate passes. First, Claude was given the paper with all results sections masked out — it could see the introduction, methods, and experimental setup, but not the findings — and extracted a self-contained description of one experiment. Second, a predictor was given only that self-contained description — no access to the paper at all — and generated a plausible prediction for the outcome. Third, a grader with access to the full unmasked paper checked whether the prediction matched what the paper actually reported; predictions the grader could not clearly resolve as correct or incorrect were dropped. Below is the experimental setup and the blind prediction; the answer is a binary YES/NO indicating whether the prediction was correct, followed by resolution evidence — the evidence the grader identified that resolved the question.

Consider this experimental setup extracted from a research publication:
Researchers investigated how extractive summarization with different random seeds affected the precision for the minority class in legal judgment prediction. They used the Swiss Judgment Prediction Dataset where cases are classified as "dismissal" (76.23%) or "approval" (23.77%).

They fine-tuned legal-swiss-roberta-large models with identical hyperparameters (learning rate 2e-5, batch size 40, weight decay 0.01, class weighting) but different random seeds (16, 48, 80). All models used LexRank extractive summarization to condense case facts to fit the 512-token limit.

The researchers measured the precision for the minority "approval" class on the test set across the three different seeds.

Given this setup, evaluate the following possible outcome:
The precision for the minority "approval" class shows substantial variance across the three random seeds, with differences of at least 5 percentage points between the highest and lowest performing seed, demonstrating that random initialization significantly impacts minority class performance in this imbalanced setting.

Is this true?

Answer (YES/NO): YES